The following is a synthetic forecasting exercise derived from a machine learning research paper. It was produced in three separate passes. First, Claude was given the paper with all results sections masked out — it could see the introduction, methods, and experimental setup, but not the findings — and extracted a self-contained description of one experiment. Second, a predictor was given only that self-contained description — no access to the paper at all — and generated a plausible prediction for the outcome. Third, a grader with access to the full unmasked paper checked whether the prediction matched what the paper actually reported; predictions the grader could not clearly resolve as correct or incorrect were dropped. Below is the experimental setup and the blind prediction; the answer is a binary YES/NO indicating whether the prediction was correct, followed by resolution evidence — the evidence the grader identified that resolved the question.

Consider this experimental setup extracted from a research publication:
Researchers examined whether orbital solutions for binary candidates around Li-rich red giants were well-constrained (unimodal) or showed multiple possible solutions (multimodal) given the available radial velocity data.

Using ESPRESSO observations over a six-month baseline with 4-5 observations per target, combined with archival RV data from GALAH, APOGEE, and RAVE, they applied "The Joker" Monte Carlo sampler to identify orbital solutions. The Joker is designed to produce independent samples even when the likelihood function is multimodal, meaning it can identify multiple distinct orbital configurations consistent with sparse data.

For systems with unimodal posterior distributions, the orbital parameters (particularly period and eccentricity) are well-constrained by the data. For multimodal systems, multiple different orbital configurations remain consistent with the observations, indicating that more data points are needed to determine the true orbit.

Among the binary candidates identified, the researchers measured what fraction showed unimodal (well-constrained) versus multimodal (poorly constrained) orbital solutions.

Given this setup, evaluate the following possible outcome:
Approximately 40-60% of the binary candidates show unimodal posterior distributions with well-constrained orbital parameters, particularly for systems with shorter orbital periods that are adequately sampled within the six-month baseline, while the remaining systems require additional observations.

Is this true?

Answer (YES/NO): NO